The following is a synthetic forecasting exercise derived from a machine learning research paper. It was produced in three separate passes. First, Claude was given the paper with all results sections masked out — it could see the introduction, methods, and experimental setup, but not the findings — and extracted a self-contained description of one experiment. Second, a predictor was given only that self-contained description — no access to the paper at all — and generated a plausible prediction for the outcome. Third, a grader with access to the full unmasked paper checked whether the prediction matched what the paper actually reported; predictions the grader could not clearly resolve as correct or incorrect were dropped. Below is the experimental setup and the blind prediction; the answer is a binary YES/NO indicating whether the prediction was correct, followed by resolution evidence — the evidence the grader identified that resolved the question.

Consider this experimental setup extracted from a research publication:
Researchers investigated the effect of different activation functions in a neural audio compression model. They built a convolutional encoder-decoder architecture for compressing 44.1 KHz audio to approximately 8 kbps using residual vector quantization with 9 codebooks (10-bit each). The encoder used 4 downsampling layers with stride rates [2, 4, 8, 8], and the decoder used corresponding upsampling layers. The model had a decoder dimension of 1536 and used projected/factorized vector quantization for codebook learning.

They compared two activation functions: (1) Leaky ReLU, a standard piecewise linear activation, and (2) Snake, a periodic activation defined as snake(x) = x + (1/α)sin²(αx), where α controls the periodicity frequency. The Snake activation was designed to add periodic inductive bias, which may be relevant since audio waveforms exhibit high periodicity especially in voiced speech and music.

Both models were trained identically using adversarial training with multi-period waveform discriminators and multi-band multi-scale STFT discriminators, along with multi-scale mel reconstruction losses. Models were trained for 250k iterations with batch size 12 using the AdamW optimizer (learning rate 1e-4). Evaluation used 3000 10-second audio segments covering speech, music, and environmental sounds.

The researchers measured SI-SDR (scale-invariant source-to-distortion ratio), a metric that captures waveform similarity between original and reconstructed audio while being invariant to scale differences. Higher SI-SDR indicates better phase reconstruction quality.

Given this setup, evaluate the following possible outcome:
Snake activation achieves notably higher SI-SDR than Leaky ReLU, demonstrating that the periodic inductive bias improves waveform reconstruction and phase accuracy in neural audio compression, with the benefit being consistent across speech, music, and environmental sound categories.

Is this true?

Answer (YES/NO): NO